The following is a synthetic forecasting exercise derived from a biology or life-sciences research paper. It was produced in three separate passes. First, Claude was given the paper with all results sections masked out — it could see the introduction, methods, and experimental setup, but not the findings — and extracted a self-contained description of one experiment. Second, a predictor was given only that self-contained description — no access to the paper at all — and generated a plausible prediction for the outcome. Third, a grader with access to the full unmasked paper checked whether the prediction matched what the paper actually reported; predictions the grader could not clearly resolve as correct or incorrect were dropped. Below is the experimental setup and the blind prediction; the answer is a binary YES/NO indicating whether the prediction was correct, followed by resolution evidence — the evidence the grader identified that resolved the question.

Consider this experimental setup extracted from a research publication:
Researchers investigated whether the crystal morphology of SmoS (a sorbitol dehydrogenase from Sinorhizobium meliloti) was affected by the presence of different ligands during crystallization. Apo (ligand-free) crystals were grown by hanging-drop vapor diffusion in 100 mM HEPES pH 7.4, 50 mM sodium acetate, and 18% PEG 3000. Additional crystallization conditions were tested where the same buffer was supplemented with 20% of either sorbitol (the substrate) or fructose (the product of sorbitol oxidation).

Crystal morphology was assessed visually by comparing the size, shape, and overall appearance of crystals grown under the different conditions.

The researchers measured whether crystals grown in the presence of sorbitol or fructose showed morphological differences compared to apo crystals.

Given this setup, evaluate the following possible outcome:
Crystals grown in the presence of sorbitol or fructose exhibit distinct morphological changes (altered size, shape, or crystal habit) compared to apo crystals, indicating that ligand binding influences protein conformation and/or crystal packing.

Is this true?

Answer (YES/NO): NO